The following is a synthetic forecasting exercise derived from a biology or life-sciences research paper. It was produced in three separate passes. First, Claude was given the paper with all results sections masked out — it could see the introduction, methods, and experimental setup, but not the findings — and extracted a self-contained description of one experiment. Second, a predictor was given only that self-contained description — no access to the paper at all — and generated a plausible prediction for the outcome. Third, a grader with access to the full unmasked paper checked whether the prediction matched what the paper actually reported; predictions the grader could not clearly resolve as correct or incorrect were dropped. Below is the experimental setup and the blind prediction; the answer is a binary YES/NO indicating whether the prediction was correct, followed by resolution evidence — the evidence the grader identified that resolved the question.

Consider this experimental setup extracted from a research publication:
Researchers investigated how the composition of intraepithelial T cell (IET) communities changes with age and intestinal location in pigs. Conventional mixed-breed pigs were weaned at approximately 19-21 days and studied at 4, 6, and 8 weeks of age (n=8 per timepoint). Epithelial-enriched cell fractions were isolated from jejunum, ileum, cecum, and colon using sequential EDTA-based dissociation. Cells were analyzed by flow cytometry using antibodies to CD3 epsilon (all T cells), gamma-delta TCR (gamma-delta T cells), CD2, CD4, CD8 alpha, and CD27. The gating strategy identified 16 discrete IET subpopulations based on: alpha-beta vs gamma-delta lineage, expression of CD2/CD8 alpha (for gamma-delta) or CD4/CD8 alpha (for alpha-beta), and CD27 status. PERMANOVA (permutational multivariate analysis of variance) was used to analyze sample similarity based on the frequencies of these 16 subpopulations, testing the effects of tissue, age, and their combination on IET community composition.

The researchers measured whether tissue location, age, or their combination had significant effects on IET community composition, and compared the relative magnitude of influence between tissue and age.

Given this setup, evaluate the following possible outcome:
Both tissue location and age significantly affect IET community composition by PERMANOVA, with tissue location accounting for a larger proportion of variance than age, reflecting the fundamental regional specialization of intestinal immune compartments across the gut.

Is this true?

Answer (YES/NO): YES